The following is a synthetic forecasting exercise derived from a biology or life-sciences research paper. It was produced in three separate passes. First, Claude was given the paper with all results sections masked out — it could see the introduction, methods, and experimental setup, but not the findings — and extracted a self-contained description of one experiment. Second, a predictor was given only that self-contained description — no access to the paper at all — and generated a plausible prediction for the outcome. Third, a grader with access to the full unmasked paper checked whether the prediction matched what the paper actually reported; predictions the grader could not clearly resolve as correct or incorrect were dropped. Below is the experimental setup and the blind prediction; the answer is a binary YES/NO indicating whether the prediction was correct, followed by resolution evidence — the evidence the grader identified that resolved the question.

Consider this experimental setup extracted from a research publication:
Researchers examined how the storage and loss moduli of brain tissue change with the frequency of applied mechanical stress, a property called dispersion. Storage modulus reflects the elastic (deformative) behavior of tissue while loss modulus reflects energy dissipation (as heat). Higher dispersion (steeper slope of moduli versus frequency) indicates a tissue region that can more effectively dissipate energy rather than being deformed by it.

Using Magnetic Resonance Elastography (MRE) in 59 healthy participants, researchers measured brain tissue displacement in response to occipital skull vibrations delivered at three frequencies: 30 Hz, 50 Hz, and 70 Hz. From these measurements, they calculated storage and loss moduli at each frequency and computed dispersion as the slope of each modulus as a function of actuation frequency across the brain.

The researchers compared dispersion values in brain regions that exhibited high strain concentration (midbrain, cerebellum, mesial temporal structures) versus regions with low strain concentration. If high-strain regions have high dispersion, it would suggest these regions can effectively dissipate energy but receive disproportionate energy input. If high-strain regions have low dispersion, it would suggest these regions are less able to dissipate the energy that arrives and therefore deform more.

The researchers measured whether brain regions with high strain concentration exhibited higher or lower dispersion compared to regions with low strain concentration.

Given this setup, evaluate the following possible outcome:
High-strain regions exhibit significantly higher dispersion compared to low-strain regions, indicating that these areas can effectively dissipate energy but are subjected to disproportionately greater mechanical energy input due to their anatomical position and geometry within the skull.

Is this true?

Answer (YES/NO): NO